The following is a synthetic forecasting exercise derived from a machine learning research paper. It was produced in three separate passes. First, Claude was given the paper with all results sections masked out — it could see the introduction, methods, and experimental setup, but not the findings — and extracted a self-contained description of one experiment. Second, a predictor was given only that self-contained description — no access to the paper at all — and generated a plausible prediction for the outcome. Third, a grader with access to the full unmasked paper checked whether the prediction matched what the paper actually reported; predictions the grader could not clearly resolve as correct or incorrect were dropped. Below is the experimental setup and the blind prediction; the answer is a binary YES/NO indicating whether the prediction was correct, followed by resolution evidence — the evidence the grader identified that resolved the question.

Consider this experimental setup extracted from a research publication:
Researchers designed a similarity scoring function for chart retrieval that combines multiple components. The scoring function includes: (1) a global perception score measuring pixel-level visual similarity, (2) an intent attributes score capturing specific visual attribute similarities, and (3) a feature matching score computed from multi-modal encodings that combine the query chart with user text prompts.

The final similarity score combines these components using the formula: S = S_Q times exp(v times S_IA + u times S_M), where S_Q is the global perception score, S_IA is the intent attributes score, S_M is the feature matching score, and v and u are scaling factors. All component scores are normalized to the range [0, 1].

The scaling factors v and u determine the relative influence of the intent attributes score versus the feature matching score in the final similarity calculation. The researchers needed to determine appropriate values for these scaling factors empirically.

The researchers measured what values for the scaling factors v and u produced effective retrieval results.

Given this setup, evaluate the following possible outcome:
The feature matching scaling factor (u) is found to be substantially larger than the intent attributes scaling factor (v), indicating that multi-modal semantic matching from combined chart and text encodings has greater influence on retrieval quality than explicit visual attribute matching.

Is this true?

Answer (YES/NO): YES